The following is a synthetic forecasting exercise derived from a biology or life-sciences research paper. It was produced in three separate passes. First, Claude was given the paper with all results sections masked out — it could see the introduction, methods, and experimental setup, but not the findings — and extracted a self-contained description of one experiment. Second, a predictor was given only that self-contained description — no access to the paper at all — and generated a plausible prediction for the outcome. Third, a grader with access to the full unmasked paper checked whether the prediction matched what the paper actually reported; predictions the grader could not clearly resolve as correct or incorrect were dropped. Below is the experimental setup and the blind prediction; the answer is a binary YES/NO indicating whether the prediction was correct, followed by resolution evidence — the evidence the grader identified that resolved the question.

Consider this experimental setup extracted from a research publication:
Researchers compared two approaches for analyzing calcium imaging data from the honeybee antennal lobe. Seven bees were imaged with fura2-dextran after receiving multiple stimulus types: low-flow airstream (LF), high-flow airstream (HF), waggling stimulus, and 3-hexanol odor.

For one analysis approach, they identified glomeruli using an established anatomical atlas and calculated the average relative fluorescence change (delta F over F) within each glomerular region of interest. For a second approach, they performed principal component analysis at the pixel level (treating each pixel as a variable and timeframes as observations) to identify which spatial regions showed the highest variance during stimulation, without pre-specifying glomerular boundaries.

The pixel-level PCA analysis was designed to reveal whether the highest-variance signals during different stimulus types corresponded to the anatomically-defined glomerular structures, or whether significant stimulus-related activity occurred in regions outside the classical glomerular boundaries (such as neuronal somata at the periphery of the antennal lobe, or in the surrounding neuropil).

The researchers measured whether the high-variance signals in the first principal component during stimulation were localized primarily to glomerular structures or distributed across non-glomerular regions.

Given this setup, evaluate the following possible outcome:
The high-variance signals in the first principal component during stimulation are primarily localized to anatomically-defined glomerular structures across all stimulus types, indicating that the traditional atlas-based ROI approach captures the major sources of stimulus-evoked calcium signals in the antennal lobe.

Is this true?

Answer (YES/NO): YES